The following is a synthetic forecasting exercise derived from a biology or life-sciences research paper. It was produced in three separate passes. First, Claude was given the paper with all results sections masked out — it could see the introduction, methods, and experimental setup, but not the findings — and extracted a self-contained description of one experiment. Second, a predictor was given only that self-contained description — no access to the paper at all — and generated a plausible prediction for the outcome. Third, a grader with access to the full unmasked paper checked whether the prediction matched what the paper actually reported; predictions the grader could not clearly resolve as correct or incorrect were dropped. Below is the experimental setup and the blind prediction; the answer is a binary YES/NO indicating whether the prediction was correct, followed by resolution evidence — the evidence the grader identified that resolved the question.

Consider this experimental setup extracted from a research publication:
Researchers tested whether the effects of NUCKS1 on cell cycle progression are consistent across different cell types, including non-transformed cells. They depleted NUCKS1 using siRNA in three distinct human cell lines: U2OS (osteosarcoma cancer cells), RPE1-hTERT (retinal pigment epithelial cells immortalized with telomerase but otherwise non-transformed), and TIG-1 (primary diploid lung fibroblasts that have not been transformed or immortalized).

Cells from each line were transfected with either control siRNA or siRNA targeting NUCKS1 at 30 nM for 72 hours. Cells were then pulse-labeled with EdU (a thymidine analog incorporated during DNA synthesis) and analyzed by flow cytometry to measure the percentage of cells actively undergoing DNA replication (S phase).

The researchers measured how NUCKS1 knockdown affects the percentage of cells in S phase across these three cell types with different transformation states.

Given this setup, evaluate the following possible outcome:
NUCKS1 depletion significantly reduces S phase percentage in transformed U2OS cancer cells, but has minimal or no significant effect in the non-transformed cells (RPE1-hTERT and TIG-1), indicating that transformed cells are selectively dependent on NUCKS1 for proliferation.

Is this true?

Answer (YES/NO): NO